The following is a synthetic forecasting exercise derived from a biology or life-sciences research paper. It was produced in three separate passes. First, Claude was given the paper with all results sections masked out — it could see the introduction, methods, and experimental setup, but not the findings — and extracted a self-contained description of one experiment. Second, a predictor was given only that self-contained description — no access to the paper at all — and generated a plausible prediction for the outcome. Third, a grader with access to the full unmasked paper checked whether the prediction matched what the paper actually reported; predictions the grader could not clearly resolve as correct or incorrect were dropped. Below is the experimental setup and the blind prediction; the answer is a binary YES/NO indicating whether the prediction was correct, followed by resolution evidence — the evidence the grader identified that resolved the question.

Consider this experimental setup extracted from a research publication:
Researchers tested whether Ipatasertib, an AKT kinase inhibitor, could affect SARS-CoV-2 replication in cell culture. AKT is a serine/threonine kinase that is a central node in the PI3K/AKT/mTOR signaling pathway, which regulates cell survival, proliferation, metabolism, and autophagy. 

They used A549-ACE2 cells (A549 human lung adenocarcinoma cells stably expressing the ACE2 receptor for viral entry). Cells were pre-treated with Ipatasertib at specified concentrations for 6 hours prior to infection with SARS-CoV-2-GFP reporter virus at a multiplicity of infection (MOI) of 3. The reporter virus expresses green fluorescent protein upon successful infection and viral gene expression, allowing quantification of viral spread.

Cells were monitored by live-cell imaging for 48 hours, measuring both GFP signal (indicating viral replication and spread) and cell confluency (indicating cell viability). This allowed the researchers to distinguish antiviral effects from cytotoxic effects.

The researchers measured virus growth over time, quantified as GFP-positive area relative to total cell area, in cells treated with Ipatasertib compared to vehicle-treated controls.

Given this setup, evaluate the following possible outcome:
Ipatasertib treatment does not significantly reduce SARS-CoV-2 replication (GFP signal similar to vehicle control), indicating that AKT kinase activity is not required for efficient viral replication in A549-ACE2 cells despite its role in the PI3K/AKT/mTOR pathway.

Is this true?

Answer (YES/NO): NO